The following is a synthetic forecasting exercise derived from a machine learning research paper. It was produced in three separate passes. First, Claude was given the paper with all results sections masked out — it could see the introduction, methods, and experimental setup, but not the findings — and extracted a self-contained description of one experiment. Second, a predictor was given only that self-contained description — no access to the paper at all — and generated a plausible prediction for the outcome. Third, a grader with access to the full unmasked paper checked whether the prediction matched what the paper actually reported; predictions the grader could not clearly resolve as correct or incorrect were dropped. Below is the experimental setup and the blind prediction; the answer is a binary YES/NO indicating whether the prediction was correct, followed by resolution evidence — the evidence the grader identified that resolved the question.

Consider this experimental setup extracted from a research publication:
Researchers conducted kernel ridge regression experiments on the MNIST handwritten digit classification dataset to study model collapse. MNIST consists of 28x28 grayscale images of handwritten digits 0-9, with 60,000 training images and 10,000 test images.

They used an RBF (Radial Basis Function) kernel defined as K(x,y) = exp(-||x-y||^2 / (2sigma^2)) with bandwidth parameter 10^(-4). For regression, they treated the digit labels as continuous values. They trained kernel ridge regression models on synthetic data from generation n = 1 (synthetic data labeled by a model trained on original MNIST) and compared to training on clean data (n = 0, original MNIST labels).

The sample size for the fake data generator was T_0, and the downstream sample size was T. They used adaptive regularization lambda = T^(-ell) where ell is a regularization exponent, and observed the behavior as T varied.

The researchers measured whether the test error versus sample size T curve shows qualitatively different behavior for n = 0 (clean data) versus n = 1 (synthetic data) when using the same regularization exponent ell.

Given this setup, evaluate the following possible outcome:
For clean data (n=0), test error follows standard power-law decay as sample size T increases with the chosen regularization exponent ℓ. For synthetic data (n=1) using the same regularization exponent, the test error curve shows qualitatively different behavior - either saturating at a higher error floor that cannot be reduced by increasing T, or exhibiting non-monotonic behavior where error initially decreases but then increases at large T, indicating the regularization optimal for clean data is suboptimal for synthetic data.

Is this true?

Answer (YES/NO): YES